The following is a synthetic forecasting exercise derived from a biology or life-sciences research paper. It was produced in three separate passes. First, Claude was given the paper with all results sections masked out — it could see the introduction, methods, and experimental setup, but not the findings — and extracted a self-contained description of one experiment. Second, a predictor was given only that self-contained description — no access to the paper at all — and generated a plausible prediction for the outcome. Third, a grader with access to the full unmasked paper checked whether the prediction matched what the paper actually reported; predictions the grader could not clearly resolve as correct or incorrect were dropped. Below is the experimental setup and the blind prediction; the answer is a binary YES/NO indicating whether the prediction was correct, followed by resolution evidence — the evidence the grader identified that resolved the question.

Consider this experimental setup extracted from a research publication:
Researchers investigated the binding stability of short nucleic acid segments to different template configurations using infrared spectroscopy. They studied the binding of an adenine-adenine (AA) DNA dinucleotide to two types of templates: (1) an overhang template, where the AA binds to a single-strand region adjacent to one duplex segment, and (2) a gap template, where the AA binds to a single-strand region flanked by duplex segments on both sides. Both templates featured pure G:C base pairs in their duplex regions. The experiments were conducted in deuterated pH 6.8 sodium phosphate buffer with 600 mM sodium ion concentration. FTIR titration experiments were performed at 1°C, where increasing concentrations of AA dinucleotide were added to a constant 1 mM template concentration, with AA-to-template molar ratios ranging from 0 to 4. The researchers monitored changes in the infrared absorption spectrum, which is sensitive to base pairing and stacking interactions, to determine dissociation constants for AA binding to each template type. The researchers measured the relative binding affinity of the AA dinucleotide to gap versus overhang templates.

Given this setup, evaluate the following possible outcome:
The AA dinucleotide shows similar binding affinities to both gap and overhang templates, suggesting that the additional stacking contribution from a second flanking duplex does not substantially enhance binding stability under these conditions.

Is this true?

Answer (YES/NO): NO